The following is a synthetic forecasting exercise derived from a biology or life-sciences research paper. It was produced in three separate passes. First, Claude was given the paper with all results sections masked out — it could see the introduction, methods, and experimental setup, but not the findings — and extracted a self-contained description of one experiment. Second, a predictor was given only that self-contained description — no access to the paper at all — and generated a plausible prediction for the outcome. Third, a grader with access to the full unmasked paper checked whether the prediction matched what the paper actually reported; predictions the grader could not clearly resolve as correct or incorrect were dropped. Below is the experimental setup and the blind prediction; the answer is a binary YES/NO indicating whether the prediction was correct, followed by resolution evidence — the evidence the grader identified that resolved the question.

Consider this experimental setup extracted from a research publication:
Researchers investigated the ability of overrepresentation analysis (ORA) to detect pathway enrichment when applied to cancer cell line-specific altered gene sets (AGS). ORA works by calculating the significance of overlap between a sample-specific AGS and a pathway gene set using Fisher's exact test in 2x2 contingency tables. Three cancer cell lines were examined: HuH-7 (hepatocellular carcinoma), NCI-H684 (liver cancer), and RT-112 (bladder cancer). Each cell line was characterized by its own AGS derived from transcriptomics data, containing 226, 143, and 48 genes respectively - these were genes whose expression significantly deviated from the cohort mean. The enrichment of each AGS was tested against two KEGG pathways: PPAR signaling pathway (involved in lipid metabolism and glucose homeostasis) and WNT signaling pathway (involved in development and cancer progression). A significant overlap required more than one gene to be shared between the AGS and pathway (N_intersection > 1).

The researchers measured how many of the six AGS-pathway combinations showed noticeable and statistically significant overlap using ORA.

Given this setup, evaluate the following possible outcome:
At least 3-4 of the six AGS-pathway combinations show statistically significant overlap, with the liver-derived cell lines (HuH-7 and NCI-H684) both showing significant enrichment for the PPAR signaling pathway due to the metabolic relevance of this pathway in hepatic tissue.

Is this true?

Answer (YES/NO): NO